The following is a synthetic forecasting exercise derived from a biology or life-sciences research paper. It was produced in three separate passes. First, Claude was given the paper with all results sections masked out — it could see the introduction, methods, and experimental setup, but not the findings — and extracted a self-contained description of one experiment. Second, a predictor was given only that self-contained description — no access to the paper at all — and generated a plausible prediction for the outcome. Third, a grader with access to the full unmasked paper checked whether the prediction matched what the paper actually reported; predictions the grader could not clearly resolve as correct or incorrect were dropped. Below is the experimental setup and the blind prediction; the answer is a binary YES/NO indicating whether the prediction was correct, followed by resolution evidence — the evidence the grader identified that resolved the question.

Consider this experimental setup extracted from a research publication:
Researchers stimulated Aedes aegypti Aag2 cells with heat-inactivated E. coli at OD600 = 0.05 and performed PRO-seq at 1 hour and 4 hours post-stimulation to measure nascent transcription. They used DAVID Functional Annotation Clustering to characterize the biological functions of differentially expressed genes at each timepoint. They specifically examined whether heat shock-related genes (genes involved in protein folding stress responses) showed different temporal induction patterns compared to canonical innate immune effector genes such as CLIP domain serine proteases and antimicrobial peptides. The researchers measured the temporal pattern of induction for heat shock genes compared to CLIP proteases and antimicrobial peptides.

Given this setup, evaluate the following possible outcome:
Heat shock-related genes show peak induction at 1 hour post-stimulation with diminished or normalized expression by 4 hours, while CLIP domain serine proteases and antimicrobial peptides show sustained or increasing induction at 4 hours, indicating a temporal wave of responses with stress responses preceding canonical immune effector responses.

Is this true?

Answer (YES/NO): NO